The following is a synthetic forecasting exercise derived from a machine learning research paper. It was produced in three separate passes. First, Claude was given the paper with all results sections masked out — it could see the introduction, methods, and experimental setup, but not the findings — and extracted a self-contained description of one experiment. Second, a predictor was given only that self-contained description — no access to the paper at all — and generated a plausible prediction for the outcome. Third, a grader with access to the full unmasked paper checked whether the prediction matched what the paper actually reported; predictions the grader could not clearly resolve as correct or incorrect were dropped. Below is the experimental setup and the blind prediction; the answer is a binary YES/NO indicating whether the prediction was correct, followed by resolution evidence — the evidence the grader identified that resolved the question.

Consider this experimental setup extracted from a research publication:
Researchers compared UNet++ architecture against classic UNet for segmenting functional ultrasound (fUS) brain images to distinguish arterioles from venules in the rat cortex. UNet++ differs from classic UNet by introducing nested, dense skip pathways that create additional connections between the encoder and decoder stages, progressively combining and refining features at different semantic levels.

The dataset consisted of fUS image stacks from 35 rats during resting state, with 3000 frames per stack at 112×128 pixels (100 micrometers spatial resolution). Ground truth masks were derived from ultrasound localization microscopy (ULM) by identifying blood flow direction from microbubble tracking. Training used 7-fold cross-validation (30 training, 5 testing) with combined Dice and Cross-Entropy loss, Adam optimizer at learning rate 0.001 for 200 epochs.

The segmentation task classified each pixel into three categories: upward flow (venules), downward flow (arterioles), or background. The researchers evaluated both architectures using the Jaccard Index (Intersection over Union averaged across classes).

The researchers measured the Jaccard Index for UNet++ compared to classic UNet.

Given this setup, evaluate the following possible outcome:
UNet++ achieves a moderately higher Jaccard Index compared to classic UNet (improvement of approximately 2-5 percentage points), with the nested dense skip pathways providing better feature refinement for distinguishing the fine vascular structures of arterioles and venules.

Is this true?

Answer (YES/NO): NO